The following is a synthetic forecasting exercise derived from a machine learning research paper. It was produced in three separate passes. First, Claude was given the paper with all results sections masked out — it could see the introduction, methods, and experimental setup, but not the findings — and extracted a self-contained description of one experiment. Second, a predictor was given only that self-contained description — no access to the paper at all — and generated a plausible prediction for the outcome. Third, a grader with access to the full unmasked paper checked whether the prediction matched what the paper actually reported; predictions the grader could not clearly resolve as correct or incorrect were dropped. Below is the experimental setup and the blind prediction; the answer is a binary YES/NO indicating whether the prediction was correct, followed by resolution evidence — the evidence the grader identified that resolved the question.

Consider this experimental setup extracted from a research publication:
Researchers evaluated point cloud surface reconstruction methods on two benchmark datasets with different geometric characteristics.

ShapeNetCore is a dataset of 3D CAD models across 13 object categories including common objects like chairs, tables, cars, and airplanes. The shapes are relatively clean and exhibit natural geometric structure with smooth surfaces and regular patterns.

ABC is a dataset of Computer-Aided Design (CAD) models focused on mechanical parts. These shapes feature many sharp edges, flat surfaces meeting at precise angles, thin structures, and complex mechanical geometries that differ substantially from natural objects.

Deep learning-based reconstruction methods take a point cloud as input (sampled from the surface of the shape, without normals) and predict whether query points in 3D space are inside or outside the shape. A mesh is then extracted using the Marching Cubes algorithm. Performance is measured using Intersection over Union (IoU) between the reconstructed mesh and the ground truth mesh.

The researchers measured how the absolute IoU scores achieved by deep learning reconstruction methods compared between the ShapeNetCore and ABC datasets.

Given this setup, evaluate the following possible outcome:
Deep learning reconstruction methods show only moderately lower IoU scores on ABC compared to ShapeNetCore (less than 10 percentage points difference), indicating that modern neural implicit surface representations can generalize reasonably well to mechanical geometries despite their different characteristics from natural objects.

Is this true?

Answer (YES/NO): YES